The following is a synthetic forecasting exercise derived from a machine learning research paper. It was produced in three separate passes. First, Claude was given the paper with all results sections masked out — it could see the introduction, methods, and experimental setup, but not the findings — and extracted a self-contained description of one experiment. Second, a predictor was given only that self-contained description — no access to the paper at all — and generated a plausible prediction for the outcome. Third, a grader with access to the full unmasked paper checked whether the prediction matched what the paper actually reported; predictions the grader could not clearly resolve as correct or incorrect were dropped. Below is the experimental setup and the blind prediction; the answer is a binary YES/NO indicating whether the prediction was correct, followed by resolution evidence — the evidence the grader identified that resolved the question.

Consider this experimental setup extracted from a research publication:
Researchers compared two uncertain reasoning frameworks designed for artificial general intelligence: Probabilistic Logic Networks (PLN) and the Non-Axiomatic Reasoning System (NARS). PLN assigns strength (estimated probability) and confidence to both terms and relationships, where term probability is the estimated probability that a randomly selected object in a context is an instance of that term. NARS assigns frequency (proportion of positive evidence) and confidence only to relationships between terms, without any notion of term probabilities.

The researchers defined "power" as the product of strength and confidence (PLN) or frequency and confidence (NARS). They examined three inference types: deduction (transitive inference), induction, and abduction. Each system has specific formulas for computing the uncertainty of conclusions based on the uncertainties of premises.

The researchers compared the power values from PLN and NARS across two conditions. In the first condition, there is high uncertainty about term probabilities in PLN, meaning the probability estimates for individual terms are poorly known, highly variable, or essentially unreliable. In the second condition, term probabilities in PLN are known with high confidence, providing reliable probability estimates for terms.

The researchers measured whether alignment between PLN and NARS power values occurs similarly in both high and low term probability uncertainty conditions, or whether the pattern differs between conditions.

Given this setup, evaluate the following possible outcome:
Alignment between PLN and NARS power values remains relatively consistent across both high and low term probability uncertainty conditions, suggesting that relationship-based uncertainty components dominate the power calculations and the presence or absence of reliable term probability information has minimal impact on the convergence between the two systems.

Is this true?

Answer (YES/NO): NO